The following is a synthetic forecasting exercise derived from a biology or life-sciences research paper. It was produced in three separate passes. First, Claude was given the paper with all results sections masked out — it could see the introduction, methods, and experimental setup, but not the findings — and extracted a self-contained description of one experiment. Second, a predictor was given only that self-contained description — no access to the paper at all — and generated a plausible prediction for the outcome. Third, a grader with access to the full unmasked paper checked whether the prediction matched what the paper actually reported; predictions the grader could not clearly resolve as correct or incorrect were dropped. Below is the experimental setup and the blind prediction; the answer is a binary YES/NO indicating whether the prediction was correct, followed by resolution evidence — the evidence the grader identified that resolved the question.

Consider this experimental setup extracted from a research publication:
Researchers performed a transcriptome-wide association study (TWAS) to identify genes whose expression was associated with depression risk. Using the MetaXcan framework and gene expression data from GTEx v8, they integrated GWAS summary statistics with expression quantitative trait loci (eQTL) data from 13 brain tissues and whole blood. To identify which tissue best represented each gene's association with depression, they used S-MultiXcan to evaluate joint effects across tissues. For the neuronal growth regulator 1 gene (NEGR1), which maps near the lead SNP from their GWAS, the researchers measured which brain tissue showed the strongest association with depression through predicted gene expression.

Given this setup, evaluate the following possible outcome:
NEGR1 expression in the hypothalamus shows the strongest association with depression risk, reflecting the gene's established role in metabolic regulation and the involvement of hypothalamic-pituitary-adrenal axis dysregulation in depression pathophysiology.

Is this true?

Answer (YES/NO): YES